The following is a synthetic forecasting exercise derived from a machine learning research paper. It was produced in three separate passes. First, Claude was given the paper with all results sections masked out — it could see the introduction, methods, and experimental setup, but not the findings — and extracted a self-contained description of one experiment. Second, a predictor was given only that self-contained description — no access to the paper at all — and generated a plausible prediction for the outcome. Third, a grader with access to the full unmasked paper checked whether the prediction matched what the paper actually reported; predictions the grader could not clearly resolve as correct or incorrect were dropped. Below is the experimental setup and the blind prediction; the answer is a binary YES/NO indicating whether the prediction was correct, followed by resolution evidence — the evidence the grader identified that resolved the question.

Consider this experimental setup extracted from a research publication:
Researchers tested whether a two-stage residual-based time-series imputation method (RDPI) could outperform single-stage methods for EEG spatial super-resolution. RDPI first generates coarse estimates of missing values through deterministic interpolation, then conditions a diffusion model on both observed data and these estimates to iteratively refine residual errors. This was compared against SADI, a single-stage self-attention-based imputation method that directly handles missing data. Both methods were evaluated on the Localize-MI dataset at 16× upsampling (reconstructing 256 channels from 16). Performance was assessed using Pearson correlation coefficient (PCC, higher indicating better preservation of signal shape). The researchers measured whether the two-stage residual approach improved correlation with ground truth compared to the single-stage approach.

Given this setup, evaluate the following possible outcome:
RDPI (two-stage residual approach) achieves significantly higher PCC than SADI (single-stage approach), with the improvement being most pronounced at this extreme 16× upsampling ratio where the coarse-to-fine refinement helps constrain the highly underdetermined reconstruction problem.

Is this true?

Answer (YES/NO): NO